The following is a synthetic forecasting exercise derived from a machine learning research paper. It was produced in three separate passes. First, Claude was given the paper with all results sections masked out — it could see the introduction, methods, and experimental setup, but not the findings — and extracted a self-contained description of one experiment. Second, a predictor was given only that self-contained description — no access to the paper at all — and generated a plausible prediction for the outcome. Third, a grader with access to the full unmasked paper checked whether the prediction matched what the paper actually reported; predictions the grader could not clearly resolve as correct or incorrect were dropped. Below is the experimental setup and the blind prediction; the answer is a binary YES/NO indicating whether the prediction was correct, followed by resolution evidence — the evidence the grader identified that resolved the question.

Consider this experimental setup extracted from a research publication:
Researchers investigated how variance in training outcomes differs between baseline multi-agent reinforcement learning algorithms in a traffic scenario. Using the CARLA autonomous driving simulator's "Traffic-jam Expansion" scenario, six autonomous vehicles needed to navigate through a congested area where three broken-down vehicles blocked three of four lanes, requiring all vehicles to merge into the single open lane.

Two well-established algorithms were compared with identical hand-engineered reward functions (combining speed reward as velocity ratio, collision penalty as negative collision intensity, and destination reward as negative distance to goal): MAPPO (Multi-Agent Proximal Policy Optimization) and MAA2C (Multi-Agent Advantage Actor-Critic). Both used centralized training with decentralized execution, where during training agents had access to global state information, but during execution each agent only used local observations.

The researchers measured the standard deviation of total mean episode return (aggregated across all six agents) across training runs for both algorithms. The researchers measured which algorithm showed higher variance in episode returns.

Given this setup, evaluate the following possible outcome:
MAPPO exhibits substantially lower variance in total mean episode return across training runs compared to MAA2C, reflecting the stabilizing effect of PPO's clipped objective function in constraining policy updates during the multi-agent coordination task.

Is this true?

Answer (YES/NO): NO